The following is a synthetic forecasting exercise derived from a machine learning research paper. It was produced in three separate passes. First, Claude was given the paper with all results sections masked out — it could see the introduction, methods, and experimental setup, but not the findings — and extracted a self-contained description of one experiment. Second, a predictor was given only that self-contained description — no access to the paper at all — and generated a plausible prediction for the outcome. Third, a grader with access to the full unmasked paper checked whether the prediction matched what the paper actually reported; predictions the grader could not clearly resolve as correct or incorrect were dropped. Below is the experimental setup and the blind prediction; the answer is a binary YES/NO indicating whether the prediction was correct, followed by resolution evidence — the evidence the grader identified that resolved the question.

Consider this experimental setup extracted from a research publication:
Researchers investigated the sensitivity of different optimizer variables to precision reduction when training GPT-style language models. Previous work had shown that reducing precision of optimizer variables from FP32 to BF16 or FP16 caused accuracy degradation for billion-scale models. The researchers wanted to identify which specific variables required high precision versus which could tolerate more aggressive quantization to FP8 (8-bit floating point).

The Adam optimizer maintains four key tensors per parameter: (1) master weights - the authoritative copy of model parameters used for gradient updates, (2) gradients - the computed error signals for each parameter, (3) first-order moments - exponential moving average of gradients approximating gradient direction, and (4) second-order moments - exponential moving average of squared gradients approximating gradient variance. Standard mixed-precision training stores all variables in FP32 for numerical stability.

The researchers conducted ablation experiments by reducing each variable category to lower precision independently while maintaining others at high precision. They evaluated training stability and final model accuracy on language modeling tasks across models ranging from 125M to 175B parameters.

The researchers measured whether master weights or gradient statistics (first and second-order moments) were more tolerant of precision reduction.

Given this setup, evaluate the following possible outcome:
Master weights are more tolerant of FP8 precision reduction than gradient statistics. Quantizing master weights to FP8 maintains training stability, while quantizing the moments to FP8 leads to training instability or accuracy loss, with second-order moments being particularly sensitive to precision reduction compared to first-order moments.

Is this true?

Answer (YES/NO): NO